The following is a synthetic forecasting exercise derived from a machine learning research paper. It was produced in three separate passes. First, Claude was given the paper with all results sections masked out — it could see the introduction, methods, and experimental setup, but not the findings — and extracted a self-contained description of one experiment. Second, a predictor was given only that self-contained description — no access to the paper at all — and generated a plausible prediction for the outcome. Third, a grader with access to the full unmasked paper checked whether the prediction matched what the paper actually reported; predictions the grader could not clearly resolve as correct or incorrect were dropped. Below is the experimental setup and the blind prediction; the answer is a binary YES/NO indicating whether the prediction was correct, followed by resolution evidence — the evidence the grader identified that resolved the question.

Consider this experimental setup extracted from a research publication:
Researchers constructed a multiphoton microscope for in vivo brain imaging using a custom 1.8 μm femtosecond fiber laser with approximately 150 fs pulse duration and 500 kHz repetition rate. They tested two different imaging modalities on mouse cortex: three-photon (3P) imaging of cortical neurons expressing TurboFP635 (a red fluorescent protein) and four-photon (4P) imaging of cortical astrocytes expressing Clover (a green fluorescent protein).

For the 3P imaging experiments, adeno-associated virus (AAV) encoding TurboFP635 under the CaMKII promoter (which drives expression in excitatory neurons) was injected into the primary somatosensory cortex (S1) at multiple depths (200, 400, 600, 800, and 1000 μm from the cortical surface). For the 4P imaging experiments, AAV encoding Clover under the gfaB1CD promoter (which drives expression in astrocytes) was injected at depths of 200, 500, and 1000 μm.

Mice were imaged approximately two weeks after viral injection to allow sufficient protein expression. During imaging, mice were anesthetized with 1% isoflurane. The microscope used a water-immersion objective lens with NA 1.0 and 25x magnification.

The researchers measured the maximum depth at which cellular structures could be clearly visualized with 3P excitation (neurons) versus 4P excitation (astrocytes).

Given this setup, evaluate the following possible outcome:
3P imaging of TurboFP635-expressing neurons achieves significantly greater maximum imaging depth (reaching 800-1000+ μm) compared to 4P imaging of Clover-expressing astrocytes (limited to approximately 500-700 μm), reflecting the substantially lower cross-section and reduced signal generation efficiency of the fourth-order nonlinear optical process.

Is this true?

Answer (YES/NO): NO